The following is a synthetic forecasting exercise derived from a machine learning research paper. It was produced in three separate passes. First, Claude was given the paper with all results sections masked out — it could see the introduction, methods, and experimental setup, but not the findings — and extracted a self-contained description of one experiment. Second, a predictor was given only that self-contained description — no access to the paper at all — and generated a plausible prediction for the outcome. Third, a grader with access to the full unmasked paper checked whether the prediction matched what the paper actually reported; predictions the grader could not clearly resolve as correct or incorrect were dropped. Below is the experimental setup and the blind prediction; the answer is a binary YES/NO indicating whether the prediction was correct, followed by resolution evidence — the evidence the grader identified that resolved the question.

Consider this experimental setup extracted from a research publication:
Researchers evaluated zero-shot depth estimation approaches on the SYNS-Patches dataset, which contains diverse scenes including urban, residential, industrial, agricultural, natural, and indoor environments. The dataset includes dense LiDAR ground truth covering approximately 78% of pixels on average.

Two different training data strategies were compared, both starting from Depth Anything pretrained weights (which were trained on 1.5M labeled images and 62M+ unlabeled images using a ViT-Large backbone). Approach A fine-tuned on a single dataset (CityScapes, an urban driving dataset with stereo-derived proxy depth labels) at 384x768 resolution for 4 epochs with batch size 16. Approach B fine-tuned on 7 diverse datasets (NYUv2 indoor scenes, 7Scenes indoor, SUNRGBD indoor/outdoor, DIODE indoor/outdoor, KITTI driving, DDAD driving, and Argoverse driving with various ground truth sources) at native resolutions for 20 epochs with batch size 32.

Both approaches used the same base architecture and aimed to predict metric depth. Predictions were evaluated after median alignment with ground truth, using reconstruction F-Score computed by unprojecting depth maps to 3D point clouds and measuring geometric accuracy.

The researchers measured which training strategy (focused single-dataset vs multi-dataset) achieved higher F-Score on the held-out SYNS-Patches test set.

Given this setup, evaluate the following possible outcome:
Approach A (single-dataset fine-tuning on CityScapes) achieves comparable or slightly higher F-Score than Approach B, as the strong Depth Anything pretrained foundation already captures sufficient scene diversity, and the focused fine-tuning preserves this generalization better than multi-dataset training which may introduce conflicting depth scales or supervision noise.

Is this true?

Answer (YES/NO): NO